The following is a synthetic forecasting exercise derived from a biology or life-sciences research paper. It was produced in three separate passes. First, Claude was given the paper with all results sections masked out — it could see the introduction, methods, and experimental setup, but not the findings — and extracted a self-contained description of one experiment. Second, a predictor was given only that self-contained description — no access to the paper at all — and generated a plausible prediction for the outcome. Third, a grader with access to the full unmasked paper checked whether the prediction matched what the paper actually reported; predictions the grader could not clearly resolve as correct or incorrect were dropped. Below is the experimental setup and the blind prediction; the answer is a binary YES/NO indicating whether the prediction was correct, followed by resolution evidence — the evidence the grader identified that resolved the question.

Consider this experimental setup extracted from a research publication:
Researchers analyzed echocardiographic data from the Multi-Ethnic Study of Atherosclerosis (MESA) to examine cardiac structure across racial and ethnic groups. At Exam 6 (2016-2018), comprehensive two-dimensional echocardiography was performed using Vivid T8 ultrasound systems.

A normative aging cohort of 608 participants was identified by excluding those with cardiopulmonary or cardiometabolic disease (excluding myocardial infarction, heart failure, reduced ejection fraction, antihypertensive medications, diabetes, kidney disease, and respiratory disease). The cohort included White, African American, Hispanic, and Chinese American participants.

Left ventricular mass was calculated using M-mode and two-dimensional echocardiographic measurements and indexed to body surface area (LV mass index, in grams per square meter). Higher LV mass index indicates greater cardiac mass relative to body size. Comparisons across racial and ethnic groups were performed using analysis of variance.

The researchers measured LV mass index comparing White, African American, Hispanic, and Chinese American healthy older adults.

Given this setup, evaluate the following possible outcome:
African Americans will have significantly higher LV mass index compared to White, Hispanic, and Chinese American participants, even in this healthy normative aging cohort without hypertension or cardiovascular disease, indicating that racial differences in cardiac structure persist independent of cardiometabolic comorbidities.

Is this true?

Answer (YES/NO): NO